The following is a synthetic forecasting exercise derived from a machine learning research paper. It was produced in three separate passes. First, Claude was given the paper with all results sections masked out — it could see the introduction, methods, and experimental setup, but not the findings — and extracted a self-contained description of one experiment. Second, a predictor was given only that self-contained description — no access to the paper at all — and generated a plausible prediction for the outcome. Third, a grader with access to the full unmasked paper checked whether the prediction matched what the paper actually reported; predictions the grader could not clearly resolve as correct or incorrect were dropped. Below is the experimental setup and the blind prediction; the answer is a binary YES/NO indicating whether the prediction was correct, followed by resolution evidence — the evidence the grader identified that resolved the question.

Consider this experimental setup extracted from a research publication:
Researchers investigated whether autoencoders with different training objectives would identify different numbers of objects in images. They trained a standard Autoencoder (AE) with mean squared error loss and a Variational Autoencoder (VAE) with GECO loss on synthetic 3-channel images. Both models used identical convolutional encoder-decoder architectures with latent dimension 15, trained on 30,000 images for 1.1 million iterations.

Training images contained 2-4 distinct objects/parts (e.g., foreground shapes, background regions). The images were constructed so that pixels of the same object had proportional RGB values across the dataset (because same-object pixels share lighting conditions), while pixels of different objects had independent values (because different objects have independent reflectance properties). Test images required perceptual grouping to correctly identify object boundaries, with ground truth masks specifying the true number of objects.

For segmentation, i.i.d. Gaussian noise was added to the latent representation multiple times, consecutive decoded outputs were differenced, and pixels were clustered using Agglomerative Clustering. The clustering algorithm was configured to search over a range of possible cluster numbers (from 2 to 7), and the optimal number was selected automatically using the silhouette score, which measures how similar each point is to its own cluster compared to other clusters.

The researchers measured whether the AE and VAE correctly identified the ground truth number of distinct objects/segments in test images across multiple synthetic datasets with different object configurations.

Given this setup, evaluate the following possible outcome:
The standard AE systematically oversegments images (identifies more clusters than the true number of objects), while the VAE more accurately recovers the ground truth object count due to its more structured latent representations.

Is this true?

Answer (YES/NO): NO